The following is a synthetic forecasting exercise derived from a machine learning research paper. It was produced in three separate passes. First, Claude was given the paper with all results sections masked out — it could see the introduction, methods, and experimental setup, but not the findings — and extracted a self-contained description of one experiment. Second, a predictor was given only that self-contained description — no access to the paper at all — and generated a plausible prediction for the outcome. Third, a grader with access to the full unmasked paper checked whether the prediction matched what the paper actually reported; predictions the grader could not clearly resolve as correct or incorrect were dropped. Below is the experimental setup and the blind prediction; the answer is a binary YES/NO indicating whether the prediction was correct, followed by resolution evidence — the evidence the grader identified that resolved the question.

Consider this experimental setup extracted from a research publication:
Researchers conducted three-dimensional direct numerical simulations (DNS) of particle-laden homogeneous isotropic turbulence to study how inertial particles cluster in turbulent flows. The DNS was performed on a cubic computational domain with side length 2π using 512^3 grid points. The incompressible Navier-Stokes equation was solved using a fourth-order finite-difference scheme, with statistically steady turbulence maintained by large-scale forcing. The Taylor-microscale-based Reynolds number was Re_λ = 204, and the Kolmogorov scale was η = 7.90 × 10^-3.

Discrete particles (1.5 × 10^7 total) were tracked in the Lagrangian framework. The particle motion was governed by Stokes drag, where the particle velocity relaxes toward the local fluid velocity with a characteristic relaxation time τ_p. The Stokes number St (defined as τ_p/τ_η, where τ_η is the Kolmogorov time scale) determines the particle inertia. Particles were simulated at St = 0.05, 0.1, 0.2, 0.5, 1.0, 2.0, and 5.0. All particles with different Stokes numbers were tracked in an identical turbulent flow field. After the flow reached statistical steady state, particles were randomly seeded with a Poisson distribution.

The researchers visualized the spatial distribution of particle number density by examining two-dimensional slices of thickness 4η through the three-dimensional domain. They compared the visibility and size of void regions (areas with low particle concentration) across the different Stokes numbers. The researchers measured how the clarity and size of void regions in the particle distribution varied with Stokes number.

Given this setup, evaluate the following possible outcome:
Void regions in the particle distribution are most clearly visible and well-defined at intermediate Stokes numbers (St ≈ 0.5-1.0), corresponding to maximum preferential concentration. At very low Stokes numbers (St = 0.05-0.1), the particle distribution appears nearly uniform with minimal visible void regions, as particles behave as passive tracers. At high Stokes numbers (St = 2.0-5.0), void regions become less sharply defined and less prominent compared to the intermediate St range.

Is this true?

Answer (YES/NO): NO